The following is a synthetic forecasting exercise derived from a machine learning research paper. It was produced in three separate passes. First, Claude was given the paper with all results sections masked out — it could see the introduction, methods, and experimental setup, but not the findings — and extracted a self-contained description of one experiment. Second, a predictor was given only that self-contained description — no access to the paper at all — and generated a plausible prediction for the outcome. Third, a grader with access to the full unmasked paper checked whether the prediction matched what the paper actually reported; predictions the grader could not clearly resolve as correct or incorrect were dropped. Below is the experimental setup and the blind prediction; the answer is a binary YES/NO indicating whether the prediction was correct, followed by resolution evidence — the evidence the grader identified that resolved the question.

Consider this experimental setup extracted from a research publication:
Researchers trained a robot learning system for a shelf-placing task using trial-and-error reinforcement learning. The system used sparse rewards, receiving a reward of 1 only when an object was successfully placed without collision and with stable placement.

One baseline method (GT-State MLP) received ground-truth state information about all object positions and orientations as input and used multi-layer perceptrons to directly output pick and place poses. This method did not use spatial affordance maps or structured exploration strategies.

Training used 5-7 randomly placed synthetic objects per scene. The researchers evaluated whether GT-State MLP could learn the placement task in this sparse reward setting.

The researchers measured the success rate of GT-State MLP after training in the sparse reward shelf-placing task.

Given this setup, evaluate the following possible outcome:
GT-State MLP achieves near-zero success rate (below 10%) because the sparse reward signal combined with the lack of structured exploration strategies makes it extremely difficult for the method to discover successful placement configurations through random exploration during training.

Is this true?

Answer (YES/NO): YES